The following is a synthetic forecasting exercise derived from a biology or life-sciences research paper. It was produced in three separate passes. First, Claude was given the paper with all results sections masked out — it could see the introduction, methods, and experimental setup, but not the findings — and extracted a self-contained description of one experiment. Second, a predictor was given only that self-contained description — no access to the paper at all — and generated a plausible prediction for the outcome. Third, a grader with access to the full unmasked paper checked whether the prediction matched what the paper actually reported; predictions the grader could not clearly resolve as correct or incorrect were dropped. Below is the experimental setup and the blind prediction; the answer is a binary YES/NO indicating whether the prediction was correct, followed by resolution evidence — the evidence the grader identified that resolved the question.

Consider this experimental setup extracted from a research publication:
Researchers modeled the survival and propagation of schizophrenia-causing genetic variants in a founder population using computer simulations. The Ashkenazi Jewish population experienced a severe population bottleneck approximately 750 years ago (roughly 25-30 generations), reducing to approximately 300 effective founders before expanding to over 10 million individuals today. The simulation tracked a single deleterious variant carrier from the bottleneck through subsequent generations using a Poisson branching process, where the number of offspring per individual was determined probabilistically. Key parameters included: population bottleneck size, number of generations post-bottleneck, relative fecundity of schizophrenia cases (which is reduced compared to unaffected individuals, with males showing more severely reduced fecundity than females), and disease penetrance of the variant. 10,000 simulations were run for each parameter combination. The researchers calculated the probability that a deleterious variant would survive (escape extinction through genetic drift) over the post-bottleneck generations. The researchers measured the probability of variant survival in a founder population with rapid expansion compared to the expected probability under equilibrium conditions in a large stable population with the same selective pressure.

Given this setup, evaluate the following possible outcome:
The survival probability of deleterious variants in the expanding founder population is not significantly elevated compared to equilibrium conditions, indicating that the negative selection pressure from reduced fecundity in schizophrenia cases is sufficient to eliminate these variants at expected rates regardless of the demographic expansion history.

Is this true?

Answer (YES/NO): NO